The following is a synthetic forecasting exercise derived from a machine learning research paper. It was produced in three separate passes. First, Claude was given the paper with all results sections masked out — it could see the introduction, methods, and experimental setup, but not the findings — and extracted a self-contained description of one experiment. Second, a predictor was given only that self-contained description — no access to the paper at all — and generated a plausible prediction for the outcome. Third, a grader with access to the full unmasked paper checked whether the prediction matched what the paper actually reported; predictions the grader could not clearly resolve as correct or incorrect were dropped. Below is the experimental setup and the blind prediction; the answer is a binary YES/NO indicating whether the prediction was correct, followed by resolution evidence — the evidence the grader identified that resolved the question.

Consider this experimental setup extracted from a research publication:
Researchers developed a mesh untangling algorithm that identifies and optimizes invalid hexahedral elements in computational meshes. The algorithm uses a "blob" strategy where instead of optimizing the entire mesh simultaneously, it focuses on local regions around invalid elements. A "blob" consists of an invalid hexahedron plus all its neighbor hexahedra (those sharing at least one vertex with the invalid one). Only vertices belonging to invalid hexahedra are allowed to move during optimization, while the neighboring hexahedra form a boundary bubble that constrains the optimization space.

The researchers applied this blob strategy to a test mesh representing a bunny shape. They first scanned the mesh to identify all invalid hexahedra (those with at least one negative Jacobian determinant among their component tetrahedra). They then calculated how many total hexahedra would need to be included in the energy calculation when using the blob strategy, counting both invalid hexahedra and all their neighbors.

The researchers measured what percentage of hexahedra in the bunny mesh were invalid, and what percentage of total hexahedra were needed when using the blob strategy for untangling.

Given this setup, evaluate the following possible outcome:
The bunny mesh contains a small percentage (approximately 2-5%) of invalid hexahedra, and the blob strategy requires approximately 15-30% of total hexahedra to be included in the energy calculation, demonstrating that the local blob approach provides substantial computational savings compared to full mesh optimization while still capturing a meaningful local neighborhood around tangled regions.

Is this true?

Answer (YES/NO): NO